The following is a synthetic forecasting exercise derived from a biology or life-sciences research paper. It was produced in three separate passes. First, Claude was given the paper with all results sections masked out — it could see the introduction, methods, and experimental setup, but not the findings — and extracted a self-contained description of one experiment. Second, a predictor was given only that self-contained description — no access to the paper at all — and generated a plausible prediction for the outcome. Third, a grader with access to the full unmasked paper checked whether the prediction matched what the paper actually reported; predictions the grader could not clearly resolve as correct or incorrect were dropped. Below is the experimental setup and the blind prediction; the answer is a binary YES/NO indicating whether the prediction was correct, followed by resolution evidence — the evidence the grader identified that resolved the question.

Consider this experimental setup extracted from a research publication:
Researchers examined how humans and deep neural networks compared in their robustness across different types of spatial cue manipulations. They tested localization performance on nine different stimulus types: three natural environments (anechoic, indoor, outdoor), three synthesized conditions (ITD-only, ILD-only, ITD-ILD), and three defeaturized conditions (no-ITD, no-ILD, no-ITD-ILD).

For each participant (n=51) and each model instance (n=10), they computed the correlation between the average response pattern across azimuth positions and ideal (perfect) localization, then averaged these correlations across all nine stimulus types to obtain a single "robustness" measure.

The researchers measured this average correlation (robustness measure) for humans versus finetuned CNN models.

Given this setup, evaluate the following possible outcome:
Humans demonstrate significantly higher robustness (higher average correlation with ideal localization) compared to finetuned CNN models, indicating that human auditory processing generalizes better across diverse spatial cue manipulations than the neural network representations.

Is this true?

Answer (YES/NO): YES